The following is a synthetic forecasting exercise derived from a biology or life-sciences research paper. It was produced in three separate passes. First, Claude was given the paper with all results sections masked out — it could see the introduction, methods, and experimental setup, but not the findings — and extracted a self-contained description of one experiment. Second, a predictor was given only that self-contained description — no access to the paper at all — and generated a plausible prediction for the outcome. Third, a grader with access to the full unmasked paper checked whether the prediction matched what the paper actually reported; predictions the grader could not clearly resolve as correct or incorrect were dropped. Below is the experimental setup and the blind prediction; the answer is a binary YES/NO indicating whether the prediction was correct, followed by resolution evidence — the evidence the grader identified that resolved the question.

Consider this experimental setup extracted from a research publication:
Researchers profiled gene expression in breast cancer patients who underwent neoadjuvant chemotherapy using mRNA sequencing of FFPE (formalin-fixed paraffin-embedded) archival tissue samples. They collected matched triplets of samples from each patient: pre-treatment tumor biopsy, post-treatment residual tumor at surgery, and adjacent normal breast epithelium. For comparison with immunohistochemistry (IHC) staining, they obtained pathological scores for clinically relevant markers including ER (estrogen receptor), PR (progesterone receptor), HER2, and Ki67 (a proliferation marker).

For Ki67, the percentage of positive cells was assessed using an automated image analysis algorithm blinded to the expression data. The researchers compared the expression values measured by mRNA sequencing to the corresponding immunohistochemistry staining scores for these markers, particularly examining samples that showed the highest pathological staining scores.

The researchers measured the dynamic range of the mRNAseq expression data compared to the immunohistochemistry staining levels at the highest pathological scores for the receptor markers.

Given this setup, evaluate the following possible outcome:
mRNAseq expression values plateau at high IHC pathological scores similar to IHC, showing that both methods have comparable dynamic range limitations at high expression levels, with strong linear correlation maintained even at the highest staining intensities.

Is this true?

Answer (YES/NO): NO